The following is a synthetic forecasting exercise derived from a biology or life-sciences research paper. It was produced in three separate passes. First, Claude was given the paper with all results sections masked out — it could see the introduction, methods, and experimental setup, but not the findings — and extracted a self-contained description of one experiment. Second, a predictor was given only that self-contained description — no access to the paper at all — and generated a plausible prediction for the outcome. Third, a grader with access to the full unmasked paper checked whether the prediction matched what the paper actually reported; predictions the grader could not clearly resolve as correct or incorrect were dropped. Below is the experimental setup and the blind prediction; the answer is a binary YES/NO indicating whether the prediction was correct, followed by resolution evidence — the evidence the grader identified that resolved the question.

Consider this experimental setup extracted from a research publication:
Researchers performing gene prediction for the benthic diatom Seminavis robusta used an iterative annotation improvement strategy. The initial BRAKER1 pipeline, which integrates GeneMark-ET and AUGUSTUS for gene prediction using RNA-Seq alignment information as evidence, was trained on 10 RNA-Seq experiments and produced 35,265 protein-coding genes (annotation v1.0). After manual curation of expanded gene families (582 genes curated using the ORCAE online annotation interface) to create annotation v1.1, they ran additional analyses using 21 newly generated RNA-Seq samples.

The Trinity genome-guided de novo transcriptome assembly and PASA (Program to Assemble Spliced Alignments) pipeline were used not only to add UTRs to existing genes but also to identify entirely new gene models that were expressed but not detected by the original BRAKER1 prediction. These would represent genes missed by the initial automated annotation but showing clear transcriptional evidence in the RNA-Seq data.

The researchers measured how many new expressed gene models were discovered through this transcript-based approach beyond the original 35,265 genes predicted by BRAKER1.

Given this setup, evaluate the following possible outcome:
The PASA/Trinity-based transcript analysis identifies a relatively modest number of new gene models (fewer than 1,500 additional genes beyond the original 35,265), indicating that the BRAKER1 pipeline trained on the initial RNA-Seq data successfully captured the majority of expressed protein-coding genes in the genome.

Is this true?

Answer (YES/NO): YES